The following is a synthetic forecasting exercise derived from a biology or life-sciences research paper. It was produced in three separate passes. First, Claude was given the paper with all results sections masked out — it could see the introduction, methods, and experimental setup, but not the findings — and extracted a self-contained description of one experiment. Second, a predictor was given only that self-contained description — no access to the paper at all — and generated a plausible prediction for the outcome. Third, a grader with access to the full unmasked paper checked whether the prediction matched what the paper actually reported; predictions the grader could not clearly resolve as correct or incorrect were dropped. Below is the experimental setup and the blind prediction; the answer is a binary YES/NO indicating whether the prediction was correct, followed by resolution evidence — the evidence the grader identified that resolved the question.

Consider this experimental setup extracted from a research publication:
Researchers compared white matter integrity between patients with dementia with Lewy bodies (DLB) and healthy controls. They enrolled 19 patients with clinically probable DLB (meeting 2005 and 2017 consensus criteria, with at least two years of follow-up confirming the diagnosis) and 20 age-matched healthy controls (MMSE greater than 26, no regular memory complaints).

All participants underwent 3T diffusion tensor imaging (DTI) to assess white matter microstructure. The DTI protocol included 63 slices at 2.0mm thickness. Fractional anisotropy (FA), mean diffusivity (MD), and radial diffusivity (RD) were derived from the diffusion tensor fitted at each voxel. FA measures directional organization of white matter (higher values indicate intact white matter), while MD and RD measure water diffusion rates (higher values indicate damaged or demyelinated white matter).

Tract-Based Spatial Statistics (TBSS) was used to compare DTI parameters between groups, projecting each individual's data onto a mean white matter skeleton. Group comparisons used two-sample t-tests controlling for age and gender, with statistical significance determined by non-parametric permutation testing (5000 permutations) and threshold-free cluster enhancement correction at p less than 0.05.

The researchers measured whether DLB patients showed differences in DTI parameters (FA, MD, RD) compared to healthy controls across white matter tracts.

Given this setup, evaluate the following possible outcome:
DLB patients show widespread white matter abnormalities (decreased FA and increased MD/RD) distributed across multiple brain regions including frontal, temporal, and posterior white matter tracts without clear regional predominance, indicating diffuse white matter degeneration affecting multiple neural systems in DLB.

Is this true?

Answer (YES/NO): YES